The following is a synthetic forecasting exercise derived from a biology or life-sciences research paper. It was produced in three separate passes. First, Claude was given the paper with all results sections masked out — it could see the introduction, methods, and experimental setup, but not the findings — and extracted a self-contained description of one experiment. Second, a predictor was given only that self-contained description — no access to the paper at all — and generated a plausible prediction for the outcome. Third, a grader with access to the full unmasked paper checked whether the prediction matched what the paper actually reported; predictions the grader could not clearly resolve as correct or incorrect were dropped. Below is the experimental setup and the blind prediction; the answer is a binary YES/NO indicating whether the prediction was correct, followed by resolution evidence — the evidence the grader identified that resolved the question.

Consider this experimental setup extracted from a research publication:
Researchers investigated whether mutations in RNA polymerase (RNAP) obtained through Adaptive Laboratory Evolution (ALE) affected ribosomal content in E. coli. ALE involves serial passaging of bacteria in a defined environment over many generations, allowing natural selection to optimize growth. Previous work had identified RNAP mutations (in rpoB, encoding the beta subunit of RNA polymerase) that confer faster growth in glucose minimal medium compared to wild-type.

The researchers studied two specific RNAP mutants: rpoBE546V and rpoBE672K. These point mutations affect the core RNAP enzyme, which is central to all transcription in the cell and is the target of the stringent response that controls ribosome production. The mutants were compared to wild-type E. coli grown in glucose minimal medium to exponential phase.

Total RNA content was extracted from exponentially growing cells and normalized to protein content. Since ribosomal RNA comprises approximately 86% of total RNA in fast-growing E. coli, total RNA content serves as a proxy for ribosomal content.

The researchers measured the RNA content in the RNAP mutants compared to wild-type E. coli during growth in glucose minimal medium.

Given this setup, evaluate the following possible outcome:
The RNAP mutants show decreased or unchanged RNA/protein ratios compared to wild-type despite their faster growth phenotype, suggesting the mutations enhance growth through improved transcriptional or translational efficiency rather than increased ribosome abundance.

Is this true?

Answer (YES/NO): NO